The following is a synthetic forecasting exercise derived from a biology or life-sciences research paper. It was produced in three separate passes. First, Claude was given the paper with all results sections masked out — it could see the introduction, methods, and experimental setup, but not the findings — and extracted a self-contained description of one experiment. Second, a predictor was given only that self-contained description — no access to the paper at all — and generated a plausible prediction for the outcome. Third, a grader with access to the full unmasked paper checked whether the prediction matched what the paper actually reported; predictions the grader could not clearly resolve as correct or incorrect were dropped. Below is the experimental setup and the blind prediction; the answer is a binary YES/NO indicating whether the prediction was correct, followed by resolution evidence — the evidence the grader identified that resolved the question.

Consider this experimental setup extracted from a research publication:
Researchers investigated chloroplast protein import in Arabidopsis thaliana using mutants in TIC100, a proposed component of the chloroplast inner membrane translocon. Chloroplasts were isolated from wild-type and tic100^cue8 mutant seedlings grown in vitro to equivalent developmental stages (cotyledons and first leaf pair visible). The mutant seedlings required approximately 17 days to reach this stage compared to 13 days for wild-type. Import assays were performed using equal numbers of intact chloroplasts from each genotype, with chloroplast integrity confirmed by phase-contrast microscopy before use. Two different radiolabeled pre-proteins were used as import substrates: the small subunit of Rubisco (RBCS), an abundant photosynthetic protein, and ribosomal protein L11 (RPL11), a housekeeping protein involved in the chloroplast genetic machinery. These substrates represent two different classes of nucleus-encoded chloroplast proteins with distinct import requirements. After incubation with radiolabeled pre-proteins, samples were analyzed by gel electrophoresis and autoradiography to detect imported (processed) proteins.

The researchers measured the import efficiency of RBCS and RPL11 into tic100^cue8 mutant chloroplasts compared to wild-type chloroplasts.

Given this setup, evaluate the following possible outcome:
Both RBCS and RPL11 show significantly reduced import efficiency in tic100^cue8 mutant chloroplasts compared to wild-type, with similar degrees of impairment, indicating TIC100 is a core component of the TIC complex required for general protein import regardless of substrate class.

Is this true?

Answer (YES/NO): YES